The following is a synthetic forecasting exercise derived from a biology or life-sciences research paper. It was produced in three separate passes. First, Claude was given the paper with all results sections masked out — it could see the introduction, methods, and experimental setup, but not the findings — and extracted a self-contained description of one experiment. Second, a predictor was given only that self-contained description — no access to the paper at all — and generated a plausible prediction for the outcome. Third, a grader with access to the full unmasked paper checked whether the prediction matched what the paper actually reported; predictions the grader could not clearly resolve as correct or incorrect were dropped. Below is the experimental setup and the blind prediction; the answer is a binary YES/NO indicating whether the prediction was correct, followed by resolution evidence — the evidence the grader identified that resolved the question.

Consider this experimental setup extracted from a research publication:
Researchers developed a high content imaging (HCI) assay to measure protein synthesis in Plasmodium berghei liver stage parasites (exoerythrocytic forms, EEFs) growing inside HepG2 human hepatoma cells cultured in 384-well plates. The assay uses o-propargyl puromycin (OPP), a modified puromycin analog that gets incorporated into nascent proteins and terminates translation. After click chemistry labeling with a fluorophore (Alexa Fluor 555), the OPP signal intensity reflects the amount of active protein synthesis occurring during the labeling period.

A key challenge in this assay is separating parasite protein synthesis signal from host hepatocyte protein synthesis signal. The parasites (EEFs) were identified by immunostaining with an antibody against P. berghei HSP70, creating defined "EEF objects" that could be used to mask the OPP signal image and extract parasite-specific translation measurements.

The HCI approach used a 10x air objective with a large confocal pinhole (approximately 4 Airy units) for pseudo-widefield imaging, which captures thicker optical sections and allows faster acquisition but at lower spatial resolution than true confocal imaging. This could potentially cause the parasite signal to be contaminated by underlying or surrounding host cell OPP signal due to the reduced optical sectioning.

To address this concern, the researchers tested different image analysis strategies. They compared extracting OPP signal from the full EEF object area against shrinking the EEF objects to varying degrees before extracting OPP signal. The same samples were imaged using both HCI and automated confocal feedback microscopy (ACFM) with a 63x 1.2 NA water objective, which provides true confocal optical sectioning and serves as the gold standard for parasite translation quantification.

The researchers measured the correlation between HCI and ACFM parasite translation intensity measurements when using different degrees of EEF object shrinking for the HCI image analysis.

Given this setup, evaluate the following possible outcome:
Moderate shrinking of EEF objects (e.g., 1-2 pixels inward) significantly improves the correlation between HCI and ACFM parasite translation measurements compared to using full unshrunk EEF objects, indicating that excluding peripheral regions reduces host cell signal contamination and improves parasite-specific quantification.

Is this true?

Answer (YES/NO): NO